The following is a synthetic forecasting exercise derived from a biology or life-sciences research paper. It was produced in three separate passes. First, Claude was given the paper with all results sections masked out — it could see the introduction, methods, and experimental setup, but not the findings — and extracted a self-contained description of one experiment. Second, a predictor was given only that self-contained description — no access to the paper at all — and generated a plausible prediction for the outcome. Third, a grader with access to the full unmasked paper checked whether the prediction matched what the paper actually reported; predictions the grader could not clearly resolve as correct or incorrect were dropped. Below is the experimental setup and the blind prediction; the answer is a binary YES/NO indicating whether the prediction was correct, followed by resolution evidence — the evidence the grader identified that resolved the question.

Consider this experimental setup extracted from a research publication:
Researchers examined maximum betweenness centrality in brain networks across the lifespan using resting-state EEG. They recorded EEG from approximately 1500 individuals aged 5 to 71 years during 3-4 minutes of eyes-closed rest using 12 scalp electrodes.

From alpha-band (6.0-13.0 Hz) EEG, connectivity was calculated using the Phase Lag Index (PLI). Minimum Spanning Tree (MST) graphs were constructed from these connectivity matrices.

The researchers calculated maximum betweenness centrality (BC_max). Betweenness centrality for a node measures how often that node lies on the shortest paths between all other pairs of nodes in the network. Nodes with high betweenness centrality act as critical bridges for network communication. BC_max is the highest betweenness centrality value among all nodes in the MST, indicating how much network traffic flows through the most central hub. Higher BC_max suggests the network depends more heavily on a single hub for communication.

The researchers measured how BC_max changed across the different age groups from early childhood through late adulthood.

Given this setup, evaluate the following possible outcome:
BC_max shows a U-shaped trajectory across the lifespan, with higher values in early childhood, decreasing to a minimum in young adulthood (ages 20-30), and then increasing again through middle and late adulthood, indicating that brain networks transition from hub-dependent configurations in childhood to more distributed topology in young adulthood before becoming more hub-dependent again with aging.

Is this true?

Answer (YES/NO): NO